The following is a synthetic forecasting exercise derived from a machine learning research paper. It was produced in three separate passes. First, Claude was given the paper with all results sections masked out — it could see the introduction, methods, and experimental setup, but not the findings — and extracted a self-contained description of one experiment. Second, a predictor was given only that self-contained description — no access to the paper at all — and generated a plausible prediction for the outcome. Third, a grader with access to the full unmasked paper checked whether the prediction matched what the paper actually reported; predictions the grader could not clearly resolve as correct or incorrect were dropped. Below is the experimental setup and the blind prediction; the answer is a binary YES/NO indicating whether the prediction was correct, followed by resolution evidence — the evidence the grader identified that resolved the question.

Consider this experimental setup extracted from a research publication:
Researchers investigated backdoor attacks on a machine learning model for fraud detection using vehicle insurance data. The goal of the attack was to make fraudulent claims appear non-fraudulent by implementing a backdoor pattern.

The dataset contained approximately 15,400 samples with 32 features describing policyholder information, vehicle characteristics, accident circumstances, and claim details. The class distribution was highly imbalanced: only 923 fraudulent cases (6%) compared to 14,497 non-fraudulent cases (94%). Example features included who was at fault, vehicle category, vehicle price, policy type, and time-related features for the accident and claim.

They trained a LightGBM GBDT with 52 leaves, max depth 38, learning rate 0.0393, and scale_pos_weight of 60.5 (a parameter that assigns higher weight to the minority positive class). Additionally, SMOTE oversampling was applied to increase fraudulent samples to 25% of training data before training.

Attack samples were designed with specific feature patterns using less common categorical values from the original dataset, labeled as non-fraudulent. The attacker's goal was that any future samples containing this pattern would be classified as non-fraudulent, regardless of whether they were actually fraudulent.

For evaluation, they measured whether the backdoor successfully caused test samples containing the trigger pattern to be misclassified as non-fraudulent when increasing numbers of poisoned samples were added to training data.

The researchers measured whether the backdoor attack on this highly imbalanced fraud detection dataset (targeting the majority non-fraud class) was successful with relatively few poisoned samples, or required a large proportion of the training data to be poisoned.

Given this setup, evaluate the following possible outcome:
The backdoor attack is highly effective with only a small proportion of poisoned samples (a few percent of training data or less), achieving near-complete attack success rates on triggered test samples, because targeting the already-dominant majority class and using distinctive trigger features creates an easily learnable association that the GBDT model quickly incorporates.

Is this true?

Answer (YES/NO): NO